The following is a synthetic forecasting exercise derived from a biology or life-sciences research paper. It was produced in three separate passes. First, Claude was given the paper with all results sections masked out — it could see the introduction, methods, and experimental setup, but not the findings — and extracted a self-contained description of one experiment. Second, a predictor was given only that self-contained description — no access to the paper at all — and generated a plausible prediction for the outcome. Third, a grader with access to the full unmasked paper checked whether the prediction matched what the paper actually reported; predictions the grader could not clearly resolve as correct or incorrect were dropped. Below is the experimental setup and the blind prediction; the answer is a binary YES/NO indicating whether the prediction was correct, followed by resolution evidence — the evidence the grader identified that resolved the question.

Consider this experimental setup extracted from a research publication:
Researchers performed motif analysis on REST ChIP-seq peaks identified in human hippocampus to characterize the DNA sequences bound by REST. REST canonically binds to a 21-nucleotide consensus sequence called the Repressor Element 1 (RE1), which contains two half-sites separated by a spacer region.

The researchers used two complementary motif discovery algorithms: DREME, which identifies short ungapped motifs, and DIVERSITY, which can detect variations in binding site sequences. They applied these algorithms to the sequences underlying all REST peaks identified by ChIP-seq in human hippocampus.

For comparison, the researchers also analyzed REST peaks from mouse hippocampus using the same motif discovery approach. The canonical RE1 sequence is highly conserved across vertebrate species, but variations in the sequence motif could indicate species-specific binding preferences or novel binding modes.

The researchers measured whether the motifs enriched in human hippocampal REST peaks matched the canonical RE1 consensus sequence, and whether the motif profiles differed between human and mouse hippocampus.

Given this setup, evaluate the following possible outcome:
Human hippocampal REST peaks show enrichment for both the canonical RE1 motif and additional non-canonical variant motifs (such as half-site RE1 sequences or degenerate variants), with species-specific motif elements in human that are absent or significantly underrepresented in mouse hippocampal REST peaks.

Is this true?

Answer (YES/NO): NO